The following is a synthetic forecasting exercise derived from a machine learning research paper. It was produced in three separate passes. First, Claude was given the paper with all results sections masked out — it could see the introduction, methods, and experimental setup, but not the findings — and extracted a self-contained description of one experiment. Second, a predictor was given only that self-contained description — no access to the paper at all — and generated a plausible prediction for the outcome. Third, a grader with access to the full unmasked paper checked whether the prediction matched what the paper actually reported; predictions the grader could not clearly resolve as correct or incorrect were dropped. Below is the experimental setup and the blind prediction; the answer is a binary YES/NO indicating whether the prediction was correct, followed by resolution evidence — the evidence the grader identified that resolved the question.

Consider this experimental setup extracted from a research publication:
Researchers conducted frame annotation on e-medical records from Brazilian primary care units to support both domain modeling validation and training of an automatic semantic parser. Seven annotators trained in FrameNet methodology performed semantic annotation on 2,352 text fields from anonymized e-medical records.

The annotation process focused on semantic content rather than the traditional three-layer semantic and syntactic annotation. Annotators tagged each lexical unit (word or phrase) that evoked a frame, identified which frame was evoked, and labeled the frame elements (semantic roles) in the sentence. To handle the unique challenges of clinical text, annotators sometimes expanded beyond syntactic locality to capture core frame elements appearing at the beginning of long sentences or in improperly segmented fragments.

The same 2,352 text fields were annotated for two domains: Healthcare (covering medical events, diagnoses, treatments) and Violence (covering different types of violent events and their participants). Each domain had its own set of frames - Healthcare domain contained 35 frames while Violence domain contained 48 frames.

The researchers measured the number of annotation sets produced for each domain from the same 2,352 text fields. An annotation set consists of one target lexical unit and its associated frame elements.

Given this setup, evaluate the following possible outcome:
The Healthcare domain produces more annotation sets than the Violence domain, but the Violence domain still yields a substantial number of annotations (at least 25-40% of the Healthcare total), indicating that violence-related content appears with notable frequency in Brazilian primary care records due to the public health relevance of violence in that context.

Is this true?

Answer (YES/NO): NO